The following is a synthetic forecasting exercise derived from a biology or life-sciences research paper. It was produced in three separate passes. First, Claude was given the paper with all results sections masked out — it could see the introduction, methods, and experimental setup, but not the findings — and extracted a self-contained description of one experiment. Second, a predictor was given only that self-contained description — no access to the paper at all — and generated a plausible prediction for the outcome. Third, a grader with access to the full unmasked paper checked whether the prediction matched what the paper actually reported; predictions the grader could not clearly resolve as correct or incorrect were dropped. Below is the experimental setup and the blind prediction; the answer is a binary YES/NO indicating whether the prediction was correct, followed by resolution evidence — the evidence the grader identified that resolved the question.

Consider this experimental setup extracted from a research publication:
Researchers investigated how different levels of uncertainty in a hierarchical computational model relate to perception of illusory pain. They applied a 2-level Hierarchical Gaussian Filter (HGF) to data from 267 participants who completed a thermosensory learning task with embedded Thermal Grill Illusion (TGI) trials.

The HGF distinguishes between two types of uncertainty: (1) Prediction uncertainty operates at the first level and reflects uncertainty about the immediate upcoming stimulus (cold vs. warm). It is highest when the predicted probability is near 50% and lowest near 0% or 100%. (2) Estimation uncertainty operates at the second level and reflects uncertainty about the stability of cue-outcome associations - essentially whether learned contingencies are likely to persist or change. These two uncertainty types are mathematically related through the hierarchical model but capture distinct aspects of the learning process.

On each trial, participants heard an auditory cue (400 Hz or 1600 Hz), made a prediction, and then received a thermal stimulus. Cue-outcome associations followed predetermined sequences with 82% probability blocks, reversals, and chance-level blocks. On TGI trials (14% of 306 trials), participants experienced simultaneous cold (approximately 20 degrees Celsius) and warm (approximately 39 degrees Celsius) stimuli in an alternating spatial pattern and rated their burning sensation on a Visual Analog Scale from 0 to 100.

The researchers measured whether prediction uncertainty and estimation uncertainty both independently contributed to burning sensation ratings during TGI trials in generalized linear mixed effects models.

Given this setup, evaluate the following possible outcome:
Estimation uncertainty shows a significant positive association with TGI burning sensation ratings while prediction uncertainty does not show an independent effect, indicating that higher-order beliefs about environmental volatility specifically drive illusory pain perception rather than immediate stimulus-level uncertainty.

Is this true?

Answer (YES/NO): YES